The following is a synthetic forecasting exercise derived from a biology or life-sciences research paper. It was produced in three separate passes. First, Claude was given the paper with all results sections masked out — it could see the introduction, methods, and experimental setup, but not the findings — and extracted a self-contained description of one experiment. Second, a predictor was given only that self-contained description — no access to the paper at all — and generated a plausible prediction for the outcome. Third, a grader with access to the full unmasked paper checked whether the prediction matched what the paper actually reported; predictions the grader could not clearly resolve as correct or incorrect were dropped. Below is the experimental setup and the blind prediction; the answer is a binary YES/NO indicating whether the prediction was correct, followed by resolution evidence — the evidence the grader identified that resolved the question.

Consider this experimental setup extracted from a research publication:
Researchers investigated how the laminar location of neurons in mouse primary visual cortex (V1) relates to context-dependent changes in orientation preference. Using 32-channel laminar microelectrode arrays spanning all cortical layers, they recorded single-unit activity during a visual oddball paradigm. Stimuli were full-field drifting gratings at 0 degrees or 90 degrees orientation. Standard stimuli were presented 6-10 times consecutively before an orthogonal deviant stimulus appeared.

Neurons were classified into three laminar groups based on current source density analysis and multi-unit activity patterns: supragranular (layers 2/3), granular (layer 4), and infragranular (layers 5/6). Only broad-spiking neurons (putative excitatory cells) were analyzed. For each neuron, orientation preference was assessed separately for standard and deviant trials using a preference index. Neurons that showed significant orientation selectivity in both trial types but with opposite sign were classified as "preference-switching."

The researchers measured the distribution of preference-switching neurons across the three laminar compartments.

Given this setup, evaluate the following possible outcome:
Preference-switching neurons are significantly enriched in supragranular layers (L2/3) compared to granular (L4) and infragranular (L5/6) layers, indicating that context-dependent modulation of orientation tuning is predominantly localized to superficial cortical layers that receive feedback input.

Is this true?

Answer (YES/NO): NO